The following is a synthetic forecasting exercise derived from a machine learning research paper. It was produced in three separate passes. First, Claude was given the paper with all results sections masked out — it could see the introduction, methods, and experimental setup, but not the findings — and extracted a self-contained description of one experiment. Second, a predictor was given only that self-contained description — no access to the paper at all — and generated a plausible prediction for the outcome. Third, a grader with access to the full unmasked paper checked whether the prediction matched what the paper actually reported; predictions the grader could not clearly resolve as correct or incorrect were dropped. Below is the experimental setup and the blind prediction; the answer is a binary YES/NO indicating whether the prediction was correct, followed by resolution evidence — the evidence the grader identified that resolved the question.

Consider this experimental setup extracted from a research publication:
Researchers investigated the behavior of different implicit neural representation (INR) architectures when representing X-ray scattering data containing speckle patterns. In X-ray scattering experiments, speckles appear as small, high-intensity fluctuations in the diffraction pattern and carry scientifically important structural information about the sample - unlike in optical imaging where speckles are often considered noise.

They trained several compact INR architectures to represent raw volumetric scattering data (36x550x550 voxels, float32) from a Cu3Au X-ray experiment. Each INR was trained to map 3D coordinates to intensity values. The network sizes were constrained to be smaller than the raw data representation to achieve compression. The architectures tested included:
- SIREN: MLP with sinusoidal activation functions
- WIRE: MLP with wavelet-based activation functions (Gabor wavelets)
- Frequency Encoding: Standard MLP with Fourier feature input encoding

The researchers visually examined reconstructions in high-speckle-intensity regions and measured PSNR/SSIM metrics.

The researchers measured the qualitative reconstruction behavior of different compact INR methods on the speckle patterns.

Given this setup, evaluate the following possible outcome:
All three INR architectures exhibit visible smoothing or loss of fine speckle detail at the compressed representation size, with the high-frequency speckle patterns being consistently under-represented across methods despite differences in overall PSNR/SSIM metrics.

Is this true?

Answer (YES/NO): NO